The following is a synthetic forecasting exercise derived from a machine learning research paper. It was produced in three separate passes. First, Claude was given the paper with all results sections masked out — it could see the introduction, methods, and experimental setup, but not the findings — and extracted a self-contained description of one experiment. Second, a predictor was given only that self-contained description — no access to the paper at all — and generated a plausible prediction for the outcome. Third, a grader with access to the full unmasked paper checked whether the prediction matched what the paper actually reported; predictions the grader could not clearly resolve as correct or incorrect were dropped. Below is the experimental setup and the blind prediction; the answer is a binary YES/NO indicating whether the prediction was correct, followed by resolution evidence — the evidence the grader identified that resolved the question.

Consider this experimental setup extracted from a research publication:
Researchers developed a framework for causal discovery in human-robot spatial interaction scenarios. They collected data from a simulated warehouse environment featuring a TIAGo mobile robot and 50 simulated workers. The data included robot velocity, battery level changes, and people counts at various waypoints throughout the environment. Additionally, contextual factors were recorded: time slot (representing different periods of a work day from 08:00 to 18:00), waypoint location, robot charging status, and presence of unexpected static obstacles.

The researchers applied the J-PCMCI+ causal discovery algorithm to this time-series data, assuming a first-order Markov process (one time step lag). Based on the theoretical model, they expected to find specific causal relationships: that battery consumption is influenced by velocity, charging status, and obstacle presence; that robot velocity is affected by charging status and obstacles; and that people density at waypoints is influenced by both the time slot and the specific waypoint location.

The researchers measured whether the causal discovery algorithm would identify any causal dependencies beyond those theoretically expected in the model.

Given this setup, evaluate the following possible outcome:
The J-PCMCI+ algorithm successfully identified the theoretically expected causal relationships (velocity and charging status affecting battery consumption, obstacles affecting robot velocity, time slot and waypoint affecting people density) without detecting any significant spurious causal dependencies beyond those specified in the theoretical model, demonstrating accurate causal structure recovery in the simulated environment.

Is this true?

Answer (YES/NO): NO